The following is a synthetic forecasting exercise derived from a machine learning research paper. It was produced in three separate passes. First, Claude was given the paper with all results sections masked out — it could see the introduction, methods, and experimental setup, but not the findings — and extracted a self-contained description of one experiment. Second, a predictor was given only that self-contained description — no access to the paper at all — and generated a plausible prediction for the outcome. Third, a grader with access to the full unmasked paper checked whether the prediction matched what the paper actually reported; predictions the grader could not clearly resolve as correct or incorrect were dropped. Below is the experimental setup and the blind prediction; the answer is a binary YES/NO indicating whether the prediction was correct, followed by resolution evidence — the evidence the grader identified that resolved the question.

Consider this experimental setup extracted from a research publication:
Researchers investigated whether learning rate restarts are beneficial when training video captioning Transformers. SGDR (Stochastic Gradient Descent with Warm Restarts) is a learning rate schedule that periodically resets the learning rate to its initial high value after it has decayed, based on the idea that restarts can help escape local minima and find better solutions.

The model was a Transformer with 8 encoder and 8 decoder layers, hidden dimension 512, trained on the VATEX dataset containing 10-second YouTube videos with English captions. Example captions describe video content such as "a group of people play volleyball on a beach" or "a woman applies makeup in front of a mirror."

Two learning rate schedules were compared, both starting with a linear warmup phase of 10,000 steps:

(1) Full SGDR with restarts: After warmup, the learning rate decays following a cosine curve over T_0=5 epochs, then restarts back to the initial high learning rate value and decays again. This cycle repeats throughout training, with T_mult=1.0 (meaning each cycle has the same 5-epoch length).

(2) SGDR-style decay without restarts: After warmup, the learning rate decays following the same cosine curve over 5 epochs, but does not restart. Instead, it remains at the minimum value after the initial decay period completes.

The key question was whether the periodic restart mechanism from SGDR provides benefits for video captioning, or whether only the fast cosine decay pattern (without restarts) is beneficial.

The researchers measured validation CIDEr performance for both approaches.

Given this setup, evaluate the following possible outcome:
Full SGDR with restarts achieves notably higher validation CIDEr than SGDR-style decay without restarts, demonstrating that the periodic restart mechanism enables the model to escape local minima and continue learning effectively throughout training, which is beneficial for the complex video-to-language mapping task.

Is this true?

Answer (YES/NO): NO